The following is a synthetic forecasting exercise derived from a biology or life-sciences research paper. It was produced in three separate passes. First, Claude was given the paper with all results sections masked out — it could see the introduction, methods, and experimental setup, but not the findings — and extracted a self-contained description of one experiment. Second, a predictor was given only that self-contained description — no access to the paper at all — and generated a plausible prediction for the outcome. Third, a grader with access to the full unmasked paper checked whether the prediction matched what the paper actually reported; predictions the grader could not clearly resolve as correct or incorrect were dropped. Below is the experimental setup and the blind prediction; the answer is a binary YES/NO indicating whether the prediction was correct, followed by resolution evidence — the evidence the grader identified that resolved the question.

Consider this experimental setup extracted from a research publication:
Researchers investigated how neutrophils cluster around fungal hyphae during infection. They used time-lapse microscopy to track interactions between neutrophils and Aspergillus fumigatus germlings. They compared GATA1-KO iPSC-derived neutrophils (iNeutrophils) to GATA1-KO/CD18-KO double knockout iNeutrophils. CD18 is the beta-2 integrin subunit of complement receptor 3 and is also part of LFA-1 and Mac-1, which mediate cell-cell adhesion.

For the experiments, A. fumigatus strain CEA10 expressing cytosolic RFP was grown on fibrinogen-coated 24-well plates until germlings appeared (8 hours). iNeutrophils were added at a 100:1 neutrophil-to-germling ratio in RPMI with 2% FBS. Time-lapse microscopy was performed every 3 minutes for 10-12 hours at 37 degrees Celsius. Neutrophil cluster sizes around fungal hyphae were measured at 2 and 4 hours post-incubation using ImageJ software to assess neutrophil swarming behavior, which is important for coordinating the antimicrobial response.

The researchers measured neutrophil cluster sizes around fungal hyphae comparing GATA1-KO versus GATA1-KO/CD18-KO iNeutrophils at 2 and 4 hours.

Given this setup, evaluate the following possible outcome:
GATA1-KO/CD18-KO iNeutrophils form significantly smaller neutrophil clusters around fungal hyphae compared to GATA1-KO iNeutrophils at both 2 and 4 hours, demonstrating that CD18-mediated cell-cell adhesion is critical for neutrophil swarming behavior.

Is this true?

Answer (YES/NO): YES